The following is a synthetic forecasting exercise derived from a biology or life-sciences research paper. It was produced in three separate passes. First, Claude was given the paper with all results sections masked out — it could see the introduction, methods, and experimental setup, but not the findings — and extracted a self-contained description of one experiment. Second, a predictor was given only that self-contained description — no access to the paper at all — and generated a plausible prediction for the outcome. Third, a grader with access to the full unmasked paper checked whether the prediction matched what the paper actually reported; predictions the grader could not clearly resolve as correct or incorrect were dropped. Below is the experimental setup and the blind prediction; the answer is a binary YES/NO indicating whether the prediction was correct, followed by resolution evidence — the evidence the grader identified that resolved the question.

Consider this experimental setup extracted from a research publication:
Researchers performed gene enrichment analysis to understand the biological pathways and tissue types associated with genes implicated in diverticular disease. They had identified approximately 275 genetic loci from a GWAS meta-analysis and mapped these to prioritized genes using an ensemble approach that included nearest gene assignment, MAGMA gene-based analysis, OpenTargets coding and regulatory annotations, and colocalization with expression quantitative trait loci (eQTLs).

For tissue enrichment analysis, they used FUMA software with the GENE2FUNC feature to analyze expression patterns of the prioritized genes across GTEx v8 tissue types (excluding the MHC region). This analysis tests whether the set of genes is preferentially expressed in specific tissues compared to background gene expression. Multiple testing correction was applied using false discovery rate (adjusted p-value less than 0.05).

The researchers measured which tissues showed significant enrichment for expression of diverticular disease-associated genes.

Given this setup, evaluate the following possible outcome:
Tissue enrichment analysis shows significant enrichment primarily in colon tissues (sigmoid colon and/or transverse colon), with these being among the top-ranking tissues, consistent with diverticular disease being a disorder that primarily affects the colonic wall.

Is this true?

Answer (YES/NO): NO